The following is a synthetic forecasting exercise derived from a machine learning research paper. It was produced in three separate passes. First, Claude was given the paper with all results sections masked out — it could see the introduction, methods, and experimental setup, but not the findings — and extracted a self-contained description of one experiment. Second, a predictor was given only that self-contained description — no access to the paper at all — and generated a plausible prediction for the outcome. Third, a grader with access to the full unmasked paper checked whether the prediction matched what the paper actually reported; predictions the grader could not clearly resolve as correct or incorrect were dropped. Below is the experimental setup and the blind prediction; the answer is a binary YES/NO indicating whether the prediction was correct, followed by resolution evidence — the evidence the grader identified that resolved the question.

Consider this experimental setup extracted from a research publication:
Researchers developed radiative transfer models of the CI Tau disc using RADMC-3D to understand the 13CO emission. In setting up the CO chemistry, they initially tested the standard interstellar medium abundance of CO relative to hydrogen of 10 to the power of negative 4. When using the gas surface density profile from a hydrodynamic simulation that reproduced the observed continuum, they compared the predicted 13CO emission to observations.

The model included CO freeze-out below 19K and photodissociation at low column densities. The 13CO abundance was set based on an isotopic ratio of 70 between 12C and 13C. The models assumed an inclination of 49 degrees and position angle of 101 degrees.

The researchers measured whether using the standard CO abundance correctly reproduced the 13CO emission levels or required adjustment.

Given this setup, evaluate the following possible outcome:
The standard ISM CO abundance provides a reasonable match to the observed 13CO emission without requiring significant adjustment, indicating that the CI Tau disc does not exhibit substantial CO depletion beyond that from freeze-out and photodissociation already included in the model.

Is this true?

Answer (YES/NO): NO